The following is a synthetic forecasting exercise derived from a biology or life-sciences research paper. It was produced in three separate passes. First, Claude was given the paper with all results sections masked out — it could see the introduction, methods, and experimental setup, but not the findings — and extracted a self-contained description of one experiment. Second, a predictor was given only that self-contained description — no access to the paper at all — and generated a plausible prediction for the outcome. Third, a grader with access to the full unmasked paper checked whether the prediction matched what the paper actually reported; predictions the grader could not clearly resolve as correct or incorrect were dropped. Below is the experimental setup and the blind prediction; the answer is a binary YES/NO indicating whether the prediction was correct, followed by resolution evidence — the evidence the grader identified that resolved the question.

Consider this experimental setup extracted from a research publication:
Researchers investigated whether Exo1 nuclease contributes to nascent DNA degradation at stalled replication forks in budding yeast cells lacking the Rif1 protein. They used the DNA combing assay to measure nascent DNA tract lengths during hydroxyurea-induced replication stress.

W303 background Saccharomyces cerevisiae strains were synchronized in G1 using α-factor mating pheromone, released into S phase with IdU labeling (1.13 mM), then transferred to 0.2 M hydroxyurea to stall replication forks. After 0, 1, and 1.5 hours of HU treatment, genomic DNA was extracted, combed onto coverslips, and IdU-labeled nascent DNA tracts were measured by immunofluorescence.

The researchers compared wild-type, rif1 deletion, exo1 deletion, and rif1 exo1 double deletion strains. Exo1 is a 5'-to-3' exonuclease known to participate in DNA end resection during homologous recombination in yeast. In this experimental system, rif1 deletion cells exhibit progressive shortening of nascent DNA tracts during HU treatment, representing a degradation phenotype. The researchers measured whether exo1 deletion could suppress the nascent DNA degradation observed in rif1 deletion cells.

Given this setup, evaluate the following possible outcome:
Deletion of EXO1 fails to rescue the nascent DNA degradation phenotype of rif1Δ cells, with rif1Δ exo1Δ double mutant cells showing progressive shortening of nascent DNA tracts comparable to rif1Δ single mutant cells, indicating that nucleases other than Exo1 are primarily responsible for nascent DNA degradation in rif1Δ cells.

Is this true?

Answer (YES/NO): YES